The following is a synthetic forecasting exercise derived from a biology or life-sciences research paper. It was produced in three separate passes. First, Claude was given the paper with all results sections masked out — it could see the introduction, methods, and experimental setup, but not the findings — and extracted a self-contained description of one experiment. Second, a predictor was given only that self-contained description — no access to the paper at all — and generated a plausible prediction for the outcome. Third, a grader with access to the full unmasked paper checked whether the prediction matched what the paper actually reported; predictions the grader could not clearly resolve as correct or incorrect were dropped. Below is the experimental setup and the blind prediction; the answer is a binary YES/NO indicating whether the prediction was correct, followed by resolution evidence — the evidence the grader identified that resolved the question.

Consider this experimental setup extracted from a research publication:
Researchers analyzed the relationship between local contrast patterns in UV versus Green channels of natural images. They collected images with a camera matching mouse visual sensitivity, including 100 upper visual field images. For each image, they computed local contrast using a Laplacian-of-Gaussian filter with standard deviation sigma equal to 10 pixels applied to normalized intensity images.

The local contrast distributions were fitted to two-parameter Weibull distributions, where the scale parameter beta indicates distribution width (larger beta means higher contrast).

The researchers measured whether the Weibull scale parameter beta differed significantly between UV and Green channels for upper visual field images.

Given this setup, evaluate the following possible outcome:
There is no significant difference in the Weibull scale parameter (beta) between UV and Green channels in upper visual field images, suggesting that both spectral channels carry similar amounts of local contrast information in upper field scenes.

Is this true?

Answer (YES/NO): YES